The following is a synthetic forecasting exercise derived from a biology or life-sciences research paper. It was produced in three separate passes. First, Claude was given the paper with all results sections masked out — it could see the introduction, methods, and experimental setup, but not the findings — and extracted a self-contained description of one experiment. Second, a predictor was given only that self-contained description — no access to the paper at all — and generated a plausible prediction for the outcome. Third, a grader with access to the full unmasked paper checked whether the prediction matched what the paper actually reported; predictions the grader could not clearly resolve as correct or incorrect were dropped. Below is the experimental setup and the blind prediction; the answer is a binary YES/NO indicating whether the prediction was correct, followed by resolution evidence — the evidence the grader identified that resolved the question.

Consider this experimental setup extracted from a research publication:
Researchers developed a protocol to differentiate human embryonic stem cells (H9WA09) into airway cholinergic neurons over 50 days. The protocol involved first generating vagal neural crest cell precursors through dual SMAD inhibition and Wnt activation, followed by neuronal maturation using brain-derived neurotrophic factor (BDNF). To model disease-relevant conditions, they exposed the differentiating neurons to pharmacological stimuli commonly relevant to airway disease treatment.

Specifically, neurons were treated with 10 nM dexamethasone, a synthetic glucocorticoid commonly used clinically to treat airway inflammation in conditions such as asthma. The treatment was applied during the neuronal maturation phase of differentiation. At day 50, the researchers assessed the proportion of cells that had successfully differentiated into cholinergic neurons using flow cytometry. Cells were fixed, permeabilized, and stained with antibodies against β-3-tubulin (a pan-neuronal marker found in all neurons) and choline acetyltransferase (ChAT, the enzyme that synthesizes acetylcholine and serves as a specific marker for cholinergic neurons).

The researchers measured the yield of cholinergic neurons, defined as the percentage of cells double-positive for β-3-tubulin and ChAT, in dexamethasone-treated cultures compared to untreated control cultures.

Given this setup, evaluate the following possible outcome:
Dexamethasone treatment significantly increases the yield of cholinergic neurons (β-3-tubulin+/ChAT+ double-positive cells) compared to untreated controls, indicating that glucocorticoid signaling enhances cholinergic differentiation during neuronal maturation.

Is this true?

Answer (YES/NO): NO